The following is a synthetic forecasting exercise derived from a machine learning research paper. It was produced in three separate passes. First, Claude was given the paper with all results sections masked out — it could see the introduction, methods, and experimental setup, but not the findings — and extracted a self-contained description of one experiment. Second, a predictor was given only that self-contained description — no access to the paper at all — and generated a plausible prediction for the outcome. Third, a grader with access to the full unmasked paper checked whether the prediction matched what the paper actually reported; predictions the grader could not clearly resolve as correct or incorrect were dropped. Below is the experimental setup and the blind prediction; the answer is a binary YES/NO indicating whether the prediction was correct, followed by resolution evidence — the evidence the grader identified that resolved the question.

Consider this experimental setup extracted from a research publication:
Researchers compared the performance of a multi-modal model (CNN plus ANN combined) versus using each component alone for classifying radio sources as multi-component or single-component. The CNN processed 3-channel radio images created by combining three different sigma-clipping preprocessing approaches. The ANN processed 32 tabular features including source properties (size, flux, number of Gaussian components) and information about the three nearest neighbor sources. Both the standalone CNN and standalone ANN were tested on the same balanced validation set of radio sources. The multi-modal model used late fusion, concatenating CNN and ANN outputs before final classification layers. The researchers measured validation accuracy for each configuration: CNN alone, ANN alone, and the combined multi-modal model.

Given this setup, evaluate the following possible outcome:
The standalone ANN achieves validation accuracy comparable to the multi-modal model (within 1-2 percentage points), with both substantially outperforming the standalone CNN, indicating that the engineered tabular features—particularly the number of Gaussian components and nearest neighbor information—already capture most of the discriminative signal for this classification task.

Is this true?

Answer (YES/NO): NO